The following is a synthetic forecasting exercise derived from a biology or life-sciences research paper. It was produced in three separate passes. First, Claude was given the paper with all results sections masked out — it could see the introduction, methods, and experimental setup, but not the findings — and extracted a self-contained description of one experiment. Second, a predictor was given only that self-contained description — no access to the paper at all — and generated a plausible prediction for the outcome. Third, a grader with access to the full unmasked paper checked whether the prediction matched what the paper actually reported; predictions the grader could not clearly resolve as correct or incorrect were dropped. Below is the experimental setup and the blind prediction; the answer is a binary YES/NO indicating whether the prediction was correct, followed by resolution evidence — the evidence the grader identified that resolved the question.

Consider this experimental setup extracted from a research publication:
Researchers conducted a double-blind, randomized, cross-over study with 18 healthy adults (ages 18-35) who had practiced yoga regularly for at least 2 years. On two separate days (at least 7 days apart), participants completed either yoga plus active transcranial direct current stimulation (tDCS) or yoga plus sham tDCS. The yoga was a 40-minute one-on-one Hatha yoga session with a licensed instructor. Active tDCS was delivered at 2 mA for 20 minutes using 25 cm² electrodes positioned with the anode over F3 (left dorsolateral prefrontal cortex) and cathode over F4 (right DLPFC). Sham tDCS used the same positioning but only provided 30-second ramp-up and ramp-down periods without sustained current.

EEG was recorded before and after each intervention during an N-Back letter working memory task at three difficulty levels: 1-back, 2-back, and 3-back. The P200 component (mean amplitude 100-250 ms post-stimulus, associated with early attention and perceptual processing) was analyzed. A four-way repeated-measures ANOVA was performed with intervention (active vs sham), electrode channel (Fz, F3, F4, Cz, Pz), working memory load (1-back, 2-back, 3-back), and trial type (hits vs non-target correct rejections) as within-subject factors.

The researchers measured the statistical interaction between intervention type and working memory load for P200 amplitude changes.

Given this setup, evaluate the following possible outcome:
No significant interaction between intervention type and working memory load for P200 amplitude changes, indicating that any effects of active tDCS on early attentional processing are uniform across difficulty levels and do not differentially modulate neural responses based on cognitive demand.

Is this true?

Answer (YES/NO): NO